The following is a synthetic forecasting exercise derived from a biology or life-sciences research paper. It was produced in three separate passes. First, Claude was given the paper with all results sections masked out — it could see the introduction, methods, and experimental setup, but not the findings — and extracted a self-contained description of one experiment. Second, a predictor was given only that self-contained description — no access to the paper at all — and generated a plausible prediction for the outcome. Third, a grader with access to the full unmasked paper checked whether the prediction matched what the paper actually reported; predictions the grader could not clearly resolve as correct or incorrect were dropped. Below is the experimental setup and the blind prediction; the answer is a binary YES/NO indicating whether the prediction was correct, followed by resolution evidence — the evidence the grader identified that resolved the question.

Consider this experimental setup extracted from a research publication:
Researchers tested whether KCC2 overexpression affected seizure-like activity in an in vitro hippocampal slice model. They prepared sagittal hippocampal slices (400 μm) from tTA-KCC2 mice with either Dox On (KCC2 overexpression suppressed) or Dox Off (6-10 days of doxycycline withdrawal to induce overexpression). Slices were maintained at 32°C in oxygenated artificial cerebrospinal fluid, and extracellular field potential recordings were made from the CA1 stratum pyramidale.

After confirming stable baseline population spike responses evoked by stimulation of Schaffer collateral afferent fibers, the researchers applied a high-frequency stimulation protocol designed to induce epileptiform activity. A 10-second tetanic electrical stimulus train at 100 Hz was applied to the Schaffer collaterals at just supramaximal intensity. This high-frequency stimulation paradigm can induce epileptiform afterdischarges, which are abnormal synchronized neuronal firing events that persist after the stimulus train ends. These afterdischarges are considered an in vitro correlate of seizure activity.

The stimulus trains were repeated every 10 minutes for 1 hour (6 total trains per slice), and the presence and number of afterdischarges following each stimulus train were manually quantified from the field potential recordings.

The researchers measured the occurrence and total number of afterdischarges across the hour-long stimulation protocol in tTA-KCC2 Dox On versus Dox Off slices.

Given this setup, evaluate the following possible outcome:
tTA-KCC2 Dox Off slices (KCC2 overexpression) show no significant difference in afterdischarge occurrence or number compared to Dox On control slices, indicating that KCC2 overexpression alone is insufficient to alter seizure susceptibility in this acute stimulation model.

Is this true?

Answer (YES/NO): NO